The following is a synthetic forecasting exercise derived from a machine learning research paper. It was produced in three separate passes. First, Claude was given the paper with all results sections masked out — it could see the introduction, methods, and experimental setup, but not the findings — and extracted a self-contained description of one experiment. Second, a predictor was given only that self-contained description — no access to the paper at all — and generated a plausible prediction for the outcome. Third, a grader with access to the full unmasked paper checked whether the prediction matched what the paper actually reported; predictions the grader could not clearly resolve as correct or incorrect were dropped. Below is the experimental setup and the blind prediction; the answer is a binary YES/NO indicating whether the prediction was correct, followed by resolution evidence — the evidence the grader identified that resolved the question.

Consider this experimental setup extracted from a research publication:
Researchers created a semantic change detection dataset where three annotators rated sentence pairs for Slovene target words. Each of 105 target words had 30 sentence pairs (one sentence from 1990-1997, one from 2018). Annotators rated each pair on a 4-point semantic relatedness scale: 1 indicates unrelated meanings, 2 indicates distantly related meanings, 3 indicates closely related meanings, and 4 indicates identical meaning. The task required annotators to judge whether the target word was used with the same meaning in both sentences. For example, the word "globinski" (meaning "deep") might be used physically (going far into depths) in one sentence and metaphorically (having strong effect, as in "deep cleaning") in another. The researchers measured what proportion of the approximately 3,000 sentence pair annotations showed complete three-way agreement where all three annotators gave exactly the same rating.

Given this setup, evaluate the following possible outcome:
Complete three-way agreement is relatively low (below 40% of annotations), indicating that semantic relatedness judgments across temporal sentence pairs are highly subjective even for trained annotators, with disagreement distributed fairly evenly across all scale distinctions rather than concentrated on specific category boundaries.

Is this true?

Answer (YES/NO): NO